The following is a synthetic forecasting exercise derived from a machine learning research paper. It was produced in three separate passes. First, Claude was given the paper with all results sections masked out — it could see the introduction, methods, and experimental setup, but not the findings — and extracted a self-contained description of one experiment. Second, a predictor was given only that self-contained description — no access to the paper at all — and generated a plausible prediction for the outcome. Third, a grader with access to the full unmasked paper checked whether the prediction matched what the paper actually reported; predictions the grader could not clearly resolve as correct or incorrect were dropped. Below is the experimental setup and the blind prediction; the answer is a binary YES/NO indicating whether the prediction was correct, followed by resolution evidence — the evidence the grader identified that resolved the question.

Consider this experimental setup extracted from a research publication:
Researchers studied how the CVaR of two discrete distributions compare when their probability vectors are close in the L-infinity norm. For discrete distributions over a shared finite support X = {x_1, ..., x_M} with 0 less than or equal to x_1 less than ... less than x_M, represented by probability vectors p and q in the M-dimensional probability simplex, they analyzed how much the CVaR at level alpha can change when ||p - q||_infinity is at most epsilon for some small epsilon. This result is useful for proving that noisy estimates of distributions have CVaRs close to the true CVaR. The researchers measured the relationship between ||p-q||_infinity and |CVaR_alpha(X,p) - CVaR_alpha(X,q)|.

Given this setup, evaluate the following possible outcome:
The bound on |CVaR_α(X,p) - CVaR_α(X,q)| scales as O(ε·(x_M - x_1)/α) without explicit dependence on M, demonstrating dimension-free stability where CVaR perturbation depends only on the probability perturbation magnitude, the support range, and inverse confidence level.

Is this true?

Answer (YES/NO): NO